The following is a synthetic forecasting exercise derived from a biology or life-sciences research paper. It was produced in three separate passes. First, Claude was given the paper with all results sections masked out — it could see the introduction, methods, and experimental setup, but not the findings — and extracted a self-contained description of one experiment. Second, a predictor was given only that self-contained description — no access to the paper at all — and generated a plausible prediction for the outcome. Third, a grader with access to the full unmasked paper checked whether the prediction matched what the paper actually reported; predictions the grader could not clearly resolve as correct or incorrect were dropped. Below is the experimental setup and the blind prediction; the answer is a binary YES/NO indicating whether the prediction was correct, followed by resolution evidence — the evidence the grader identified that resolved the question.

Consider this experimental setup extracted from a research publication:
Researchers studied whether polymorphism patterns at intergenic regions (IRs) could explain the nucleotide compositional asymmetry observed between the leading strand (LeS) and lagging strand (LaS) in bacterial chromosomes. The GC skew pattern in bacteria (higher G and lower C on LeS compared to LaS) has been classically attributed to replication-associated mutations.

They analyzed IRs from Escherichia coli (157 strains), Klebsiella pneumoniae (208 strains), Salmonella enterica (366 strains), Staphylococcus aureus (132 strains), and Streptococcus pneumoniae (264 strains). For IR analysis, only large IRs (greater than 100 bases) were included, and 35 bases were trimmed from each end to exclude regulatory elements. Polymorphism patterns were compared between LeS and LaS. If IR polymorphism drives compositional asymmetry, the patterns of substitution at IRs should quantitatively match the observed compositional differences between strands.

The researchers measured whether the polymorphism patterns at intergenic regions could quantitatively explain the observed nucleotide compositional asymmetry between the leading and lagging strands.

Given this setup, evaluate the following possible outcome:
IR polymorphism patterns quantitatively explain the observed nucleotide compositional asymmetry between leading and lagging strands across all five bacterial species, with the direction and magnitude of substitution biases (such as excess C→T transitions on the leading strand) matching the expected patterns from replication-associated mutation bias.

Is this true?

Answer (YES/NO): NO